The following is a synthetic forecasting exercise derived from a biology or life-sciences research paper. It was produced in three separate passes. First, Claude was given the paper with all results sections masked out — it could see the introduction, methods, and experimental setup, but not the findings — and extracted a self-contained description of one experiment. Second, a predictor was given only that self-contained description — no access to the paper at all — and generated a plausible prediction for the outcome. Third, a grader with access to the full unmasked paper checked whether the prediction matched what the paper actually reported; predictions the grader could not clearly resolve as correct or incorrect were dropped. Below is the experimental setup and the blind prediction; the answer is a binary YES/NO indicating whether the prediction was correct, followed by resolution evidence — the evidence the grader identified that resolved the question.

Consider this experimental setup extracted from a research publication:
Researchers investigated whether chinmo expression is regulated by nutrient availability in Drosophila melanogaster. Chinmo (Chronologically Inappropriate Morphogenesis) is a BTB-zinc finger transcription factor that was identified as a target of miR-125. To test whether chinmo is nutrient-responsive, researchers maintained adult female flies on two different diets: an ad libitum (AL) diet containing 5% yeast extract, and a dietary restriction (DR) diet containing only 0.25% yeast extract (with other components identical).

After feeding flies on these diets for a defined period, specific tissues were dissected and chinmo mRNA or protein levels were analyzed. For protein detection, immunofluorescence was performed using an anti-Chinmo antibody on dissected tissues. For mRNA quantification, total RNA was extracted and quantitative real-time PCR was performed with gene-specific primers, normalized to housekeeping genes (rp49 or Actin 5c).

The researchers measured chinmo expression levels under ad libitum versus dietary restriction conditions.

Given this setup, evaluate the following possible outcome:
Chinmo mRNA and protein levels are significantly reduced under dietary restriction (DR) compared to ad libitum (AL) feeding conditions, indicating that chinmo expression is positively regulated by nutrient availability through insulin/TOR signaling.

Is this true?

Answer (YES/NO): NO